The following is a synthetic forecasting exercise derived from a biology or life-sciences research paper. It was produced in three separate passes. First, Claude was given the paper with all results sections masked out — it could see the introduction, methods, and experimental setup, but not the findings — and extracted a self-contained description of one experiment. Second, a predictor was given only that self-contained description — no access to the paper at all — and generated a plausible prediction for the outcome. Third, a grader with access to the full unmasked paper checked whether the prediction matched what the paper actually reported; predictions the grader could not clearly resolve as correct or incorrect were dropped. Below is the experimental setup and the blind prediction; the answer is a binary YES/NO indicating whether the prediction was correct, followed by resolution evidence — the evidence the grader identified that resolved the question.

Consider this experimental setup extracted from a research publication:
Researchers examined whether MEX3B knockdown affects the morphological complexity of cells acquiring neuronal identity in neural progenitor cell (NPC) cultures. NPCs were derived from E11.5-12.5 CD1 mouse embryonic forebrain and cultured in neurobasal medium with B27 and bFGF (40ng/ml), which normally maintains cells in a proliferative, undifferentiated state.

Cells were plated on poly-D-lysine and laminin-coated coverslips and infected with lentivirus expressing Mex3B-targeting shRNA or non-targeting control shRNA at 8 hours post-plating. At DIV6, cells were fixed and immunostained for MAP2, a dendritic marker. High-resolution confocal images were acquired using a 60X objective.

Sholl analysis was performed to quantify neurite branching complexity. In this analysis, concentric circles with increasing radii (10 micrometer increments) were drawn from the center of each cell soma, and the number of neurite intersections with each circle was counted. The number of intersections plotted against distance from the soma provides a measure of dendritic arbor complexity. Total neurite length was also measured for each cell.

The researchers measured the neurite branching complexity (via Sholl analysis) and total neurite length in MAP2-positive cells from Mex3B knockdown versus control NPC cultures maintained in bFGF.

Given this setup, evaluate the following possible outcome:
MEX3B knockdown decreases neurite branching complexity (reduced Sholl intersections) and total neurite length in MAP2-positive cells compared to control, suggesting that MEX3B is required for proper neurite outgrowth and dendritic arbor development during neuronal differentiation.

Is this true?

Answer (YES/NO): NO